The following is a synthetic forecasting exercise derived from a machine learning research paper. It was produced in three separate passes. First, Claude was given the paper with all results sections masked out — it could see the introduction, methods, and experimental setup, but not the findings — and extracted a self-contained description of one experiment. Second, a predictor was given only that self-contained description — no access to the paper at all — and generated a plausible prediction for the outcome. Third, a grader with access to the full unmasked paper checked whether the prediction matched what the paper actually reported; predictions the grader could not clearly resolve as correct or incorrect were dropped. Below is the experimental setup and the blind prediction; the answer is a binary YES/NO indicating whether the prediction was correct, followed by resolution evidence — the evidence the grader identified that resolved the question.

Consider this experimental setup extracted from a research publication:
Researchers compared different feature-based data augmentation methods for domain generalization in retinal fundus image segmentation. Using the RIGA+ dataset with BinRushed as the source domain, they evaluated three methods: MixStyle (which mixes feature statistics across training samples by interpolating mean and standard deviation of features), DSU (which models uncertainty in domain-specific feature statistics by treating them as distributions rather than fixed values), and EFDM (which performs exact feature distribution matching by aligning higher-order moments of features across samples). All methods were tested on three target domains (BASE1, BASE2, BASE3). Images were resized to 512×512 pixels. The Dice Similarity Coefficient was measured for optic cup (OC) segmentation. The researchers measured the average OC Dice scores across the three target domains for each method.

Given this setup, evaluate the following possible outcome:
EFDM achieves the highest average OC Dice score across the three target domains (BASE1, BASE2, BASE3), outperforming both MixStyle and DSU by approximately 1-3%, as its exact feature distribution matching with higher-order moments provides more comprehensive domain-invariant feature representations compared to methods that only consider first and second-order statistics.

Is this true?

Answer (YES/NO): NO